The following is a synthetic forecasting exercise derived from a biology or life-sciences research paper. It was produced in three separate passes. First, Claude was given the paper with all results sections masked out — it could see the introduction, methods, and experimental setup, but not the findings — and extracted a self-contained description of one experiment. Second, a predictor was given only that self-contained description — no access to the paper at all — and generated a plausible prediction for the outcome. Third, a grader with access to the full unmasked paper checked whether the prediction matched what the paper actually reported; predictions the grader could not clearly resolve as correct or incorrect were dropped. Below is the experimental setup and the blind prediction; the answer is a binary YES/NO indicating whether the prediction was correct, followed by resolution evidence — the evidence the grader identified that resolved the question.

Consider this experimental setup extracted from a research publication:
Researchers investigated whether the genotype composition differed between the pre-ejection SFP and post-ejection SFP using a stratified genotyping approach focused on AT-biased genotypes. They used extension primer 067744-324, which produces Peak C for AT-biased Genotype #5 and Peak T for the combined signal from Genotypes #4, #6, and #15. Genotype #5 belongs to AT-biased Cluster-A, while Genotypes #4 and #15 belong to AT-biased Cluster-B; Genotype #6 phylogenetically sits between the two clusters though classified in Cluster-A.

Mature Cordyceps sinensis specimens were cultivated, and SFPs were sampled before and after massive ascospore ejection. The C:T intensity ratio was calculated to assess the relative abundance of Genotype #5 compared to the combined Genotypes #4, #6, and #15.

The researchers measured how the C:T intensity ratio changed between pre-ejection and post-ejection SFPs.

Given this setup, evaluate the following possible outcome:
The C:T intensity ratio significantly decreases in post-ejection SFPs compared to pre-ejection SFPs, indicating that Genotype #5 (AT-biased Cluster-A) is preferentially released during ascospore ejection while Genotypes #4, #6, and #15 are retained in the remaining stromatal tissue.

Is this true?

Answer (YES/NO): NO